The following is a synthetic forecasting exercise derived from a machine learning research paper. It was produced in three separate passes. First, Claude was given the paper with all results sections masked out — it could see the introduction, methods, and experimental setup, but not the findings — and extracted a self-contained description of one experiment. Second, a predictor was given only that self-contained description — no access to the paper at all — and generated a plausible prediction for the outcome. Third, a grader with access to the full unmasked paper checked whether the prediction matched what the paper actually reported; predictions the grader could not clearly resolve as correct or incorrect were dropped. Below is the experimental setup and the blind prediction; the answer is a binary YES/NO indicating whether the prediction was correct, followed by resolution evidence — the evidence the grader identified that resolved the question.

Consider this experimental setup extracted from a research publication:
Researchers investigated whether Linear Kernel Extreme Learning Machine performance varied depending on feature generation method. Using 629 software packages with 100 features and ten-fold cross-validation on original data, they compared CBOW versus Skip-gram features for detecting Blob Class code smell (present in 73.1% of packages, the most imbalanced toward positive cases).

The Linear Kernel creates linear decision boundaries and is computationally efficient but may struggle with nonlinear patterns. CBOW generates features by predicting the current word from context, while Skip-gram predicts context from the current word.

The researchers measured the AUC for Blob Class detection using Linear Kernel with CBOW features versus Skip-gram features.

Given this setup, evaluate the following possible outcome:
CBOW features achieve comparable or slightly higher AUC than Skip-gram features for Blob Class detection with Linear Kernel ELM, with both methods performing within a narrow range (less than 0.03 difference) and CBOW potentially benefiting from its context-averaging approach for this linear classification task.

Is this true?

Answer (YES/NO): NO